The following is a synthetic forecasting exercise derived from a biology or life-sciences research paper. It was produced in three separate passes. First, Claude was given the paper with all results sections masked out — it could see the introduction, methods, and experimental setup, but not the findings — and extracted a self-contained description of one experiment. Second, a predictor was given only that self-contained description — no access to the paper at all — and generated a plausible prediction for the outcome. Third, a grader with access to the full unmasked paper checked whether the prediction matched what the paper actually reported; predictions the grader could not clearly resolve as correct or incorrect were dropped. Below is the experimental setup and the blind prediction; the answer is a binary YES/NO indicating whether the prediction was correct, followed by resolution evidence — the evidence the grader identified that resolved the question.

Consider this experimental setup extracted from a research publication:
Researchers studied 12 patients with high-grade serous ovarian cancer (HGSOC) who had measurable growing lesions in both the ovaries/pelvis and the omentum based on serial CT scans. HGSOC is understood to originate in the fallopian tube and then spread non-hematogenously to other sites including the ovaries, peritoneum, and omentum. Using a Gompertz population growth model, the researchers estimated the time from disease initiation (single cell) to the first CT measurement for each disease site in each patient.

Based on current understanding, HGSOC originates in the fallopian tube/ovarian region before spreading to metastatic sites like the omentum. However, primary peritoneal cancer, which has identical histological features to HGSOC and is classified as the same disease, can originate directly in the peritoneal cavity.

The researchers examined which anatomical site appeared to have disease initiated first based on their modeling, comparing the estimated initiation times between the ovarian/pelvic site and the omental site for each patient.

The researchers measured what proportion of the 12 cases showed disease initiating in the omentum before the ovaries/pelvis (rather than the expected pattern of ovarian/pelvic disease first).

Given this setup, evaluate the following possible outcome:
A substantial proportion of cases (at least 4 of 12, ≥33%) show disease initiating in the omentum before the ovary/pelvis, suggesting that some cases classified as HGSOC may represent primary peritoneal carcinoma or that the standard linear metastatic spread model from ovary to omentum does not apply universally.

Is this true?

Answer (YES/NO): YES